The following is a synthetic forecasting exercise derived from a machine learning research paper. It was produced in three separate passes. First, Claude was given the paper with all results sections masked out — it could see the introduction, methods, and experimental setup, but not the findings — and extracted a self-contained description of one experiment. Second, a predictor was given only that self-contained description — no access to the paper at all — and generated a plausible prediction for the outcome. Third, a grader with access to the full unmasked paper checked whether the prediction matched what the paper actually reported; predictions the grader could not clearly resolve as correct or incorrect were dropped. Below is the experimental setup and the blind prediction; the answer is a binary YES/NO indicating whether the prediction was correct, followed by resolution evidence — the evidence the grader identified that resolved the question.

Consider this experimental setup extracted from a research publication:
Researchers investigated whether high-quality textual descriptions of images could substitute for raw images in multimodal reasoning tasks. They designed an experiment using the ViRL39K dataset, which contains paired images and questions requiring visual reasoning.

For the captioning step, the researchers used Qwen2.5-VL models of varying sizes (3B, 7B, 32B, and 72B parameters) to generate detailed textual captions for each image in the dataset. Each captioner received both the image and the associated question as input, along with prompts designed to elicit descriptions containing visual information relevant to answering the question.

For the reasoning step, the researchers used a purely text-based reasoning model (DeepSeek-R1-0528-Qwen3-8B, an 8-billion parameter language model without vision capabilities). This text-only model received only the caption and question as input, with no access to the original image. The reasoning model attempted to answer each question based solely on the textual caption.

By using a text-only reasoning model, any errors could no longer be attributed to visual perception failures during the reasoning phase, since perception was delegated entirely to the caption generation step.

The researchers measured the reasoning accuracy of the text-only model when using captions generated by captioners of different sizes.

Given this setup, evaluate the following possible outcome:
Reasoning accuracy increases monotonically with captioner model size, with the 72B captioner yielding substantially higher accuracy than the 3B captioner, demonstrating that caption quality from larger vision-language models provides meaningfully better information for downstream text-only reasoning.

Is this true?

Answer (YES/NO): YES